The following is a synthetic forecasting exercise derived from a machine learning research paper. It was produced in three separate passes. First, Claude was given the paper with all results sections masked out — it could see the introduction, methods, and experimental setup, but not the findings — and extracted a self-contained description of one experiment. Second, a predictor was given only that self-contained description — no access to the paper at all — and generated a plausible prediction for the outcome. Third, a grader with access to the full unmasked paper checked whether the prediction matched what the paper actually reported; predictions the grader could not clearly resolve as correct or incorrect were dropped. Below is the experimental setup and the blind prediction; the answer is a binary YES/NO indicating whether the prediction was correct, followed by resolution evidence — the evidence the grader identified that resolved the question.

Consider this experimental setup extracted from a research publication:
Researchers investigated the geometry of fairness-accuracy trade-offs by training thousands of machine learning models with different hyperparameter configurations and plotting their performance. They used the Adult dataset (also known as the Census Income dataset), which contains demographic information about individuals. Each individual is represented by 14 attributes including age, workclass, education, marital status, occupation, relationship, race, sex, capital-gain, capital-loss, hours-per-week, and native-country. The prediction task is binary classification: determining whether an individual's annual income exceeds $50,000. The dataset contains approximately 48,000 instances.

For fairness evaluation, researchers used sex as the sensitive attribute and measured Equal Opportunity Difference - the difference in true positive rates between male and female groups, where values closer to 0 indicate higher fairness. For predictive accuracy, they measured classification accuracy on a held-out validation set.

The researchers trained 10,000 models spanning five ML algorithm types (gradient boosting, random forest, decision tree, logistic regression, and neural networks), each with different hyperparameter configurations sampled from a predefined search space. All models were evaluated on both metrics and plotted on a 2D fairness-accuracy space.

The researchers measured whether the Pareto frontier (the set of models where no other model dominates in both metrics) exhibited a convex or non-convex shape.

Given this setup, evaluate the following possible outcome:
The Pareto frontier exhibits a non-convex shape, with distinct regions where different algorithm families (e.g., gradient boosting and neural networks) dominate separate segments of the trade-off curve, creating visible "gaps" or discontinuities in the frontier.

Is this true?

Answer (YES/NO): NO